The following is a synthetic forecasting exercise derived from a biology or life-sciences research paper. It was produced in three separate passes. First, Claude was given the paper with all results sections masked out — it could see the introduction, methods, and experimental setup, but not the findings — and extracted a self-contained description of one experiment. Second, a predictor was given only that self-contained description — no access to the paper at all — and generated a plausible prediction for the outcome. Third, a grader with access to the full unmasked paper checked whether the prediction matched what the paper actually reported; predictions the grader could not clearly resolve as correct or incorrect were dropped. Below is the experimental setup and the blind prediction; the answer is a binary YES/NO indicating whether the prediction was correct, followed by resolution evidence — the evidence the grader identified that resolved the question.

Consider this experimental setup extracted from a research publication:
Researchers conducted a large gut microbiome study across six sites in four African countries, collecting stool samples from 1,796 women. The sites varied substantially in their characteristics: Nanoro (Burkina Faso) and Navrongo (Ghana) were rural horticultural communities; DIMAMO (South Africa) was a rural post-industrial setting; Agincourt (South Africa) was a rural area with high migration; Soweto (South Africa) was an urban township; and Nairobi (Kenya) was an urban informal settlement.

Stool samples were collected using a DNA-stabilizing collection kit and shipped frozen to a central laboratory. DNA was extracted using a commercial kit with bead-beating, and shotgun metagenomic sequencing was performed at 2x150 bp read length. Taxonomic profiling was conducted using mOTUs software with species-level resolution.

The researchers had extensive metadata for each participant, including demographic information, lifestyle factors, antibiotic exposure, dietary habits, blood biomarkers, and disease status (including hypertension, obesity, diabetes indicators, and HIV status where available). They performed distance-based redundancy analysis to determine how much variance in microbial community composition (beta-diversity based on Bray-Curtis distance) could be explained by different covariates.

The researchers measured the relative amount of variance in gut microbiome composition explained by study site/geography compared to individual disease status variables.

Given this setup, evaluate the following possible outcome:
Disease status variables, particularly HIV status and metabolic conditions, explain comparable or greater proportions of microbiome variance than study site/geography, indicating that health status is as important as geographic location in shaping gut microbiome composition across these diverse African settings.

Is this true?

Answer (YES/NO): NO